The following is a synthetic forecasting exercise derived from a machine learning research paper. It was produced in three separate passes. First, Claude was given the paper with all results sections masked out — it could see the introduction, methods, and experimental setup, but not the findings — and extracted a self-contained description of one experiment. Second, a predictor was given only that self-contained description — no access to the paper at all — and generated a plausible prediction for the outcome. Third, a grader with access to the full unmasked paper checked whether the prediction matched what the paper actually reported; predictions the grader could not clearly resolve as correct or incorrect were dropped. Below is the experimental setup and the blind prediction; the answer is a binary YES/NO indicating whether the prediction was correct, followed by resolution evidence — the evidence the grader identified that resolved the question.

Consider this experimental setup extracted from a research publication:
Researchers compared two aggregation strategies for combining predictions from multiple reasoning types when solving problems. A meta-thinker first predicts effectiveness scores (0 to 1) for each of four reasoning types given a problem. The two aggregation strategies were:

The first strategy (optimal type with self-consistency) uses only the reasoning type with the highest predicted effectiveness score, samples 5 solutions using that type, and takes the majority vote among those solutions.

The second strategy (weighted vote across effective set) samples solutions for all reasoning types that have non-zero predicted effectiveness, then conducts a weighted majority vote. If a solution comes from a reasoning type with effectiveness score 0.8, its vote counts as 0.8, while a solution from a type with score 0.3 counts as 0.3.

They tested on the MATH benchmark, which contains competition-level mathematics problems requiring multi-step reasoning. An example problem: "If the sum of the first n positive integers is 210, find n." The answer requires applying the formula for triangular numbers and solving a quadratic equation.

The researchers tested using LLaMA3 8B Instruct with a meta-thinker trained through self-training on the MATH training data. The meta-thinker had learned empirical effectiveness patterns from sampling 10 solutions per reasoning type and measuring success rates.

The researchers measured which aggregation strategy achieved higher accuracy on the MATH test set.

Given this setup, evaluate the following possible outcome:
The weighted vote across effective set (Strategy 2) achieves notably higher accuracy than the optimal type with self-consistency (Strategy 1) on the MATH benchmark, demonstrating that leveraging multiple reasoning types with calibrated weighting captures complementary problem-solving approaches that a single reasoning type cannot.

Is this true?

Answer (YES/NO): NO